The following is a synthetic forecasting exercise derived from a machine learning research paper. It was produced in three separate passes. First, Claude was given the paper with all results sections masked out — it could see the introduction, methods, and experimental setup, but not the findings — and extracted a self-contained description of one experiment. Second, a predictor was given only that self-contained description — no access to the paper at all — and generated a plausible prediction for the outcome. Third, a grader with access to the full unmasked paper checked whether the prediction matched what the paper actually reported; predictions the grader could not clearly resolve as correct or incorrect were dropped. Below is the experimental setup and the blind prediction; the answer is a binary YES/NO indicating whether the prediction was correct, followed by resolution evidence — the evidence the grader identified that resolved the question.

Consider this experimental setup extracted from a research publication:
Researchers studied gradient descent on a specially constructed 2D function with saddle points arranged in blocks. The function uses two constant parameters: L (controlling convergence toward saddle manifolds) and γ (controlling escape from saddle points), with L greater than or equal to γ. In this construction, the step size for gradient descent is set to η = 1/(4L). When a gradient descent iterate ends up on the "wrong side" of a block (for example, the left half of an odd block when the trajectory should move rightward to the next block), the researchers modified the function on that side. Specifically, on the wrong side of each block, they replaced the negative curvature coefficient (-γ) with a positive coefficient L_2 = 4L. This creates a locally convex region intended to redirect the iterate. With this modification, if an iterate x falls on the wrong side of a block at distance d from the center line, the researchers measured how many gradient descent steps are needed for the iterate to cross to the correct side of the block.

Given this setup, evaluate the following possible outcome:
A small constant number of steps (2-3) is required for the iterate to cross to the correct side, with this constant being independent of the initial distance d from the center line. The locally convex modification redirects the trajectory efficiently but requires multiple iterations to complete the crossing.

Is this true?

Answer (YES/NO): NO